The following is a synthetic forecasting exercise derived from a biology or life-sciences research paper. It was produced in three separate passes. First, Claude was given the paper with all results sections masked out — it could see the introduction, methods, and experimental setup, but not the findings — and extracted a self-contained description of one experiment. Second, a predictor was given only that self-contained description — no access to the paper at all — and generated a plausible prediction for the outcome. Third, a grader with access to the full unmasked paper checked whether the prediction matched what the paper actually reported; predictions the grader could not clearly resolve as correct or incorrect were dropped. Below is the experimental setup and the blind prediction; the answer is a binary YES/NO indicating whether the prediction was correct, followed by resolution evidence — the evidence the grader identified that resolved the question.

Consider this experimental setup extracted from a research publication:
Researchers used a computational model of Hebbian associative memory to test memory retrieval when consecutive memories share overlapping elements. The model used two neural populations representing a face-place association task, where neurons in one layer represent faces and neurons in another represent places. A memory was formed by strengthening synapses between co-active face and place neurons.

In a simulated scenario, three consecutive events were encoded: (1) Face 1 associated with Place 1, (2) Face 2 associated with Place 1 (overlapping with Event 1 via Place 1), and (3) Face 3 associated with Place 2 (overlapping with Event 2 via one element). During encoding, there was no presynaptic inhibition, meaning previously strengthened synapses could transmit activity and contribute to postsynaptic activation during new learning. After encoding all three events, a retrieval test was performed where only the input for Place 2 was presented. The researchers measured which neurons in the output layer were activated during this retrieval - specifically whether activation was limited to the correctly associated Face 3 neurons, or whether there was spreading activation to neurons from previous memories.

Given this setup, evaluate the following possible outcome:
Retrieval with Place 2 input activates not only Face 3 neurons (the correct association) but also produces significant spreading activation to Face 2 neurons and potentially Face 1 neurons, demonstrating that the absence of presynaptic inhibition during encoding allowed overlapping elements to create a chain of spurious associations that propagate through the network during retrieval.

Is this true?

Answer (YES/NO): NO